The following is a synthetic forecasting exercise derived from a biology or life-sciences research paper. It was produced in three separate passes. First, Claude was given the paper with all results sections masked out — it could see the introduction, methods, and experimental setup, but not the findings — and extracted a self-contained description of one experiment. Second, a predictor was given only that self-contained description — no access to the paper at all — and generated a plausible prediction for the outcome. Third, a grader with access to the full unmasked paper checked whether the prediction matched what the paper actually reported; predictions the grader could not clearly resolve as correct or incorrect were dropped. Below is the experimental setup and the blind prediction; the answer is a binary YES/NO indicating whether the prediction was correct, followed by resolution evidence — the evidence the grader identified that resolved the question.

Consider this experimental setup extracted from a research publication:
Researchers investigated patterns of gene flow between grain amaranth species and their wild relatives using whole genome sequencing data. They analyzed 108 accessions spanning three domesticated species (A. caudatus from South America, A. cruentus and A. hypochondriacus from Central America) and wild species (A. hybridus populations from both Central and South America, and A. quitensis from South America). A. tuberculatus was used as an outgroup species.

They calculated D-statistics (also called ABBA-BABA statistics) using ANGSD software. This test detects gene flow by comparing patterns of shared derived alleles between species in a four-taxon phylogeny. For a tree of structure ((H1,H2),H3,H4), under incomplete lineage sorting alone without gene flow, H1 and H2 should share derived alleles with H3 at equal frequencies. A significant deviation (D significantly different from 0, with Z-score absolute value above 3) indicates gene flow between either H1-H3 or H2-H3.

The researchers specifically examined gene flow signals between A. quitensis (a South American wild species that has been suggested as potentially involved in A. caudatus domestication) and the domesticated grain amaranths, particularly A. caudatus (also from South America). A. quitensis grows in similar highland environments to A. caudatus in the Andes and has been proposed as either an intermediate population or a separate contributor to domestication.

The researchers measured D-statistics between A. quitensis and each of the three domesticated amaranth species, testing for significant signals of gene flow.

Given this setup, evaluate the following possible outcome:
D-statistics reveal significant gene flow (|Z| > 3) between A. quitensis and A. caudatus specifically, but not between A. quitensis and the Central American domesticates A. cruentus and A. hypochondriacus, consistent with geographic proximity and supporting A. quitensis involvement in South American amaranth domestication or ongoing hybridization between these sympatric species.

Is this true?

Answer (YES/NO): YES